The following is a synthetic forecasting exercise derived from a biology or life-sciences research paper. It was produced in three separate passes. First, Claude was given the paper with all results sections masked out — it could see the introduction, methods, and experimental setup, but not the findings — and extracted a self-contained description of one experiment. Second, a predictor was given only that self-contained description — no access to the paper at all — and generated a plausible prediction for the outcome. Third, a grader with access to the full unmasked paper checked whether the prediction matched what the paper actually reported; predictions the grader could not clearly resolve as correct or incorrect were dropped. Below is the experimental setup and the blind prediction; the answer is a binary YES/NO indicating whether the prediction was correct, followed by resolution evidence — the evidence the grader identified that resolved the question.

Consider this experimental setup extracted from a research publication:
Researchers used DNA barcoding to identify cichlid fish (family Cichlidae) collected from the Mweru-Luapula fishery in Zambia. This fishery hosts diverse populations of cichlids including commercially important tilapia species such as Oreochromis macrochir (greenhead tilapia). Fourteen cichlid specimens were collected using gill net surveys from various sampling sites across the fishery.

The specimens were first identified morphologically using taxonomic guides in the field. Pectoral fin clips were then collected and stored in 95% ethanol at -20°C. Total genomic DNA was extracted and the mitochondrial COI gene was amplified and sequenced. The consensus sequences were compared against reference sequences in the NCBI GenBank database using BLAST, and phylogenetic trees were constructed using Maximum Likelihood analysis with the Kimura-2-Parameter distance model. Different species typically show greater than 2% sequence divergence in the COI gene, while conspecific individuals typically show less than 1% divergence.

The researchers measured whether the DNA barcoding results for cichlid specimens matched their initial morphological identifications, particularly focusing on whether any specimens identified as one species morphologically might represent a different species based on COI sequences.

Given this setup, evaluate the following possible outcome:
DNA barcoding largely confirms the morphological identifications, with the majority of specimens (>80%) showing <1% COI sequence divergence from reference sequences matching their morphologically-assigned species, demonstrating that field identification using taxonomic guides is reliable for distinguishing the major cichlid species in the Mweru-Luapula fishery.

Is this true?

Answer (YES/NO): NO